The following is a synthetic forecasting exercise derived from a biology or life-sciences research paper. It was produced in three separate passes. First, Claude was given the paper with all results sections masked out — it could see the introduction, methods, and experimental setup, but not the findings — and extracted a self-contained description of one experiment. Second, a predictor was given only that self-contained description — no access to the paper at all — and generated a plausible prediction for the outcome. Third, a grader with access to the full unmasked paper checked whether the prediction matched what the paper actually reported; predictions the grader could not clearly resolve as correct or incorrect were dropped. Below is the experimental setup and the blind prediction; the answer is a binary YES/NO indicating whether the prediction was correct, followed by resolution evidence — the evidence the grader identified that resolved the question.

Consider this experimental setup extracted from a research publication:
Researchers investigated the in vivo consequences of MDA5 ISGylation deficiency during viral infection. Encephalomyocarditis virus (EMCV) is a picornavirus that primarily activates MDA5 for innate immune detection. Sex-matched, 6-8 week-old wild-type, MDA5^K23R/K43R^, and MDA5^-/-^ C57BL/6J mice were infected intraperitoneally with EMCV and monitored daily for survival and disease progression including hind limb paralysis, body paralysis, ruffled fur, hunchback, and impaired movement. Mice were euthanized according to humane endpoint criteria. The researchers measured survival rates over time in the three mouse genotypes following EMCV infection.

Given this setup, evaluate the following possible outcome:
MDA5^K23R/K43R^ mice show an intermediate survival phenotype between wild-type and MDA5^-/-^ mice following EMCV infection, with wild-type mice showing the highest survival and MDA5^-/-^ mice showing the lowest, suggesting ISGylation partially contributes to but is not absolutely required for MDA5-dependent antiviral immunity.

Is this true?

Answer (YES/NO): NO